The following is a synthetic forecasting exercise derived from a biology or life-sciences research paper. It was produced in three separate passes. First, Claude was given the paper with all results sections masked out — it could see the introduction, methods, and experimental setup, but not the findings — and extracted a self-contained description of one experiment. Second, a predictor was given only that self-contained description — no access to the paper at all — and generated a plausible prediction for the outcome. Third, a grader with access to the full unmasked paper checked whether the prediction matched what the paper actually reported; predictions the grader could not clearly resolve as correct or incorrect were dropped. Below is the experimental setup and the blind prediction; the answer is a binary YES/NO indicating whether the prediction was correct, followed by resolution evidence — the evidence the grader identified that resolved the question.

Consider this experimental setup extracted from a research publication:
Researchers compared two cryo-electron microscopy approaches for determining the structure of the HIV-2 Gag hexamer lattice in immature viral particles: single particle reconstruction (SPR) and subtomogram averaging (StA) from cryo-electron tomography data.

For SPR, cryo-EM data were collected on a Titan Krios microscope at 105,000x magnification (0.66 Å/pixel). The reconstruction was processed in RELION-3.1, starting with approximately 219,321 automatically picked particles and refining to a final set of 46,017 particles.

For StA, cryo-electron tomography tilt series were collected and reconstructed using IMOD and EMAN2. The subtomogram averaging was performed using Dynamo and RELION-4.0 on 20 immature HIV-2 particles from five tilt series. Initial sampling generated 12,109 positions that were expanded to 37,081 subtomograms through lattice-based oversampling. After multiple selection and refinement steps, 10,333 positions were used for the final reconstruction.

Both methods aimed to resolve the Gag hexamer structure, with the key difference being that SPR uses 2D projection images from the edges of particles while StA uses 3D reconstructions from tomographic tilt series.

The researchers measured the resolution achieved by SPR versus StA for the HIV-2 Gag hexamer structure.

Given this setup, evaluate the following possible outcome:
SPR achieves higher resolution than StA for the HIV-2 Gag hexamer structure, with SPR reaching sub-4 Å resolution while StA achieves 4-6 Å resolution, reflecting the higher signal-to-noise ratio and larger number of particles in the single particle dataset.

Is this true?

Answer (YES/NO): NO